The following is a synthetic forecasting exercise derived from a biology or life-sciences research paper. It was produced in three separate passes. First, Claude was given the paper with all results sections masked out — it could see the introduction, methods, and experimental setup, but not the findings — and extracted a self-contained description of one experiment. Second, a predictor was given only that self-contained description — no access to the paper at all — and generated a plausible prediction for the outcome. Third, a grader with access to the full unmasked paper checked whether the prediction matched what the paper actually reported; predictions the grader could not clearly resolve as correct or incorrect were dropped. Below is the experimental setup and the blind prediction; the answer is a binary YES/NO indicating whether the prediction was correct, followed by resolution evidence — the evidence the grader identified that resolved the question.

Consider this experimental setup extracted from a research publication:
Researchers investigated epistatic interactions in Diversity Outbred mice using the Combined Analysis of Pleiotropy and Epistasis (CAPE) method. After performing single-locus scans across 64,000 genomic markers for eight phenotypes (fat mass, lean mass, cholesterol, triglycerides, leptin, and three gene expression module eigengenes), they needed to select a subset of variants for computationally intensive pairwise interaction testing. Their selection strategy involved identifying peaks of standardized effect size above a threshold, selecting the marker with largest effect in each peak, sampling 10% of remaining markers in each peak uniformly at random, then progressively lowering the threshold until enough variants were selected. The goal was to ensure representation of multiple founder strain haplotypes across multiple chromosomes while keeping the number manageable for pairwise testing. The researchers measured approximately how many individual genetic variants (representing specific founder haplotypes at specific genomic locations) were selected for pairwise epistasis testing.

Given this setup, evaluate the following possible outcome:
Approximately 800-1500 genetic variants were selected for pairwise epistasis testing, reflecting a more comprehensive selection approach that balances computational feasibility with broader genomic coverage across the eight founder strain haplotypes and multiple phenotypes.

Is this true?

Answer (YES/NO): NO